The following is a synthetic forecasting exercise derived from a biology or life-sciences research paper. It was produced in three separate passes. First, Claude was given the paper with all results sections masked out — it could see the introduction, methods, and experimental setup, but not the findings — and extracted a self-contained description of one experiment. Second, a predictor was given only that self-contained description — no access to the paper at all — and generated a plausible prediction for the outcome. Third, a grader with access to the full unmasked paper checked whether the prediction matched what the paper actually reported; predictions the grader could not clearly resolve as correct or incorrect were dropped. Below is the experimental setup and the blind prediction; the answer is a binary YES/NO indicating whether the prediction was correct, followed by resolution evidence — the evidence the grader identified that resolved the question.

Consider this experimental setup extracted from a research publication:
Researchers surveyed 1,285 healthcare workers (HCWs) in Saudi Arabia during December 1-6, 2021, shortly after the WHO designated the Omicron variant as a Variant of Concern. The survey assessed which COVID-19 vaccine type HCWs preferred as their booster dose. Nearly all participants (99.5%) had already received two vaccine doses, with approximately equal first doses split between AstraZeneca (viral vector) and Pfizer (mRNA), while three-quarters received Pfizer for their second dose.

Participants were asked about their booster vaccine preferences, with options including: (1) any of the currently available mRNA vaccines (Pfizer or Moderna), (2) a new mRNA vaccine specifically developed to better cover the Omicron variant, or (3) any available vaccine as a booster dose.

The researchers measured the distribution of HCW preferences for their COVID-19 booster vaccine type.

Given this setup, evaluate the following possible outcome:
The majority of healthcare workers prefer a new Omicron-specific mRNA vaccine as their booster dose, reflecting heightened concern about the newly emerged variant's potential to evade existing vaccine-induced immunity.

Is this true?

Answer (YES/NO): NO